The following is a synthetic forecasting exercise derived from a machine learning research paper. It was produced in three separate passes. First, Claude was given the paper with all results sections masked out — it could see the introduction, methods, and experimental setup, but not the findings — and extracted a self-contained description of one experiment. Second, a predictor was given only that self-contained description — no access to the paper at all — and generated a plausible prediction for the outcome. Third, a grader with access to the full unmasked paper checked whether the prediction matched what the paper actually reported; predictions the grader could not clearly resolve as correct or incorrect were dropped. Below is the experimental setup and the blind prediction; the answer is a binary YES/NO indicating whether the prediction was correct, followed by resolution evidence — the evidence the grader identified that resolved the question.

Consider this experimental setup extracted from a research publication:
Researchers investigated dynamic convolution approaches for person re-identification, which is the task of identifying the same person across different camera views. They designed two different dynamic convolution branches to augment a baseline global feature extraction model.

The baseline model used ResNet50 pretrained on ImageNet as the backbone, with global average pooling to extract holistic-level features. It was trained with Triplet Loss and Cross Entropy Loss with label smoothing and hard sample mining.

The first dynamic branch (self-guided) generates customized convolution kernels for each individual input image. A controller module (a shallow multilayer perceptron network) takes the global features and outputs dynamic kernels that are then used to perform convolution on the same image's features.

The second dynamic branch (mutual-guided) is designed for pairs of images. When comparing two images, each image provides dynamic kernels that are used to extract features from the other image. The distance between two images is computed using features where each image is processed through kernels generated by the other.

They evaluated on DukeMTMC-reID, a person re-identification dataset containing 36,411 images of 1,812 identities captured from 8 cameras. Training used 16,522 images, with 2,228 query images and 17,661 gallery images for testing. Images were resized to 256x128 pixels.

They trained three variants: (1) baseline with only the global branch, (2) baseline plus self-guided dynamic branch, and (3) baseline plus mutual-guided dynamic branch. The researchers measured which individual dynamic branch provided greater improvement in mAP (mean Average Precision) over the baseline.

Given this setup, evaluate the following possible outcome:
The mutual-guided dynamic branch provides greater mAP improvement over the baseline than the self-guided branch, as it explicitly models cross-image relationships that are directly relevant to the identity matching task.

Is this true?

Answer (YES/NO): NO